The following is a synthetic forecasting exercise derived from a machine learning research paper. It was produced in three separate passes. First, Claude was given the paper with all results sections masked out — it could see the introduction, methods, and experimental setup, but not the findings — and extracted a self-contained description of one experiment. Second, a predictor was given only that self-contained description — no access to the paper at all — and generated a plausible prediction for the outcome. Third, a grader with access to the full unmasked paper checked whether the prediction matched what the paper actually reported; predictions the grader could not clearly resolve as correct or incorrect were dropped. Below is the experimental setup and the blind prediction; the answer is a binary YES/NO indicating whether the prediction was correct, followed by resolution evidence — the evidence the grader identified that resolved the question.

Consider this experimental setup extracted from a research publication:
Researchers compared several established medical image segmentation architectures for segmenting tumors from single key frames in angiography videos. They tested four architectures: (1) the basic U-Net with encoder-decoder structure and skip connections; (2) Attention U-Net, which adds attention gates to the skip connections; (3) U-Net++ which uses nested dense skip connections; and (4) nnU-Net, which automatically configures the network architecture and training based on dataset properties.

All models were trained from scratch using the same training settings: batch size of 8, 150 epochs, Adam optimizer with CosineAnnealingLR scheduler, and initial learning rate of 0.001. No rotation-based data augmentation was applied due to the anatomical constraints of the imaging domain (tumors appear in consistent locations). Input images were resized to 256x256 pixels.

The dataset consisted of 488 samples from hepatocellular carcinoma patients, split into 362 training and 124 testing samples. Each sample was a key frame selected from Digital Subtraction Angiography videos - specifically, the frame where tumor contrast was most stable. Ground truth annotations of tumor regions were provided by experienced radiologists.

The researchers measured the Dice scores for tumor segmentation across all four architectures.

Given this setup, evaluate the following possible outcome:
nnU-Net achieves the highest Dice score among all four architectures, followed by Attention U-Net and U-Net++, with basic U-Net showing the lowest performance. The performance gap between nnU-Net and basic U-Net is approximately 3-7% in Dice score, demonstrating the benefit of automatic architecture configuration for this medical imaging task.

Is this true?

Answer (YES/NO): NO